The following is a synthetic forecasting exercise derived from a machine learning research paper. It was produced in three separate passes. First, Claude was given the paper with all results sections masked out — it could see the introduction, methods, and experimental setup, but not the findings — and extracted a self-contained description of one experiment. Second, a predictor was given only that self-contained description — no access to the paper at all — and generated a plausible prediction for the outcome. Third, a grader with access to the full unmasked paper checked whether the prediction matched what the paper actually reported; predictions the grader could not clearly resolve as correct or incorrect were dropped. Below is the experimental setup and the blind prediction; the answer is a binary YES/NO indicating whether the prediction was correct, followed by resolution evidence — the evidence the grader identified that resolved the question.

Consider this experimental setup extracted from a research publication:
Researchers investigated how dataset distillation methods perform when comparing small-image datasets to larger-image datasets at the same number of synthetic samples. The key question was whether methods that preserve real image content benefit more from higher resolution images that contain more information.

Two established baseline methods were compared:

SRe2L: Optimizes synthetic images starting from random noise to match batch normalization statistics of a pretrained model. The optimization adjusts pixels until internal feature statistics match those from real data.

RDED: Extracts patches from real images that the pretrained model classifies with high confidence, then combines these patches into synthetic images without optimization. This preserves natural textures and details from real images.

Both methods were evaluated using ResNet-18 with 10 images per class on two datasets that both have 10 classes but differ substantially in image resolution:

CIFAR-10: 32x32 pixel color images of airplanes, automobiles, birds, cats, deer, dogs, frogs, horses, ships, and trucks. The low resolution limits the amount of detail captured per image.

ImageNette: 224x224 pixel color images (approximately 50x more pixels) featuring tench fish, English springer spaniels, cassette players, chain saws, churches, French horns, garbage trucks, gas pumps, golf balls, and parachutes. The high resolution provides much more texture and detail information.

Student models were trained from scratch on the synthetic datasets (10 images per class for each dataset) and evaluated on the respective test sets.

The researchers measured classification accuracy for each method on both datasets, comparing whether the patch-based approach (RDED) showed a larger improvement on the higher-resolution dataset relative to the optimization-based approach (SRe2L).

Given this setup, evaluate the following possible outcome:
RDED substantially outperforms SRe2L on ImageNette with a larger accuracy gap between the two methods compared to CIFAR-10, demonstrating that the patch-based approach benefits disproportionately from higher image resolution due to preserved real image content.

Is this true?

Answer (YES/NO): YES